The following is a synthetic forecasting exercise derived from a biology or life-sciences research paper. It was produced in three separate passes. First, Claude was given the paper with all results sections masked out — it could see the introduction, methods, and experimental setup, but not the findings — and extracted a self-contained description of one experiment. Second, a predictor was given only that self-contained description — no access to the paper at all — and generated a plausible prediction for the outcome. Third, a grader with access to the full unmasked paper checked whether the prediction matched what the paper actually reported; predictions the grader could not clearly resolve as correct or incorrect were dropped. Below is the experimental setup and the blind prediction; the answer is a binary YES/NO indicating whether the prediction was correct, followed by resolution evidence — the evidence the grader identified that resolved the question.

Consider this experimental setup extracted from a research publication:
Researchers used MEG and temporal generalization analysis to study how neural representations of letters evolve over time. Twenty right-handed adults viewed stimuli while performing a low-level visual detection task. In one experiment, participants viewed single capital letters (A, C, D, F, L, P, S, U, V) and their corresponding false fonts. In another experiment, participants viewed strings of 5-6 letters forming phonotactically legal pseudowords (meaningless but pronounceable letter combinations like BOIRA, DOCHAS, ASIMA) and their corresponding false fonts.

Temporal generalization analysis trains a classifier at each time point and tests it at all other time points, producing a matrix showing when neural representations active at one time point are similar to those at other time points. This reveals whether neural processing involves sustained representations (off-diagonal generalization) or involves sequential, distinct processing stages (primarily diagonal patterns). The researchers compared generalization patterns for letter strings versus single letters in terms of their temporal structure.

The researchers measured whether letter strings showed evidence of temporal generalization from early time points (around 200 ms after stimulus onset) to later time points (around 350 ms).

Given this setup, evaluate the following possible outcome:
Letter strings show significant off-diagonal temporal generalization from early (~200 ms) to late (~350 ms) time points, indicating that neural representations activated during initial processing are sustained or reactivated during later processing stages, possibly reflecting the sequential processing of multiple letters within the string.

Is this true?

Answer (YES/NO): YES